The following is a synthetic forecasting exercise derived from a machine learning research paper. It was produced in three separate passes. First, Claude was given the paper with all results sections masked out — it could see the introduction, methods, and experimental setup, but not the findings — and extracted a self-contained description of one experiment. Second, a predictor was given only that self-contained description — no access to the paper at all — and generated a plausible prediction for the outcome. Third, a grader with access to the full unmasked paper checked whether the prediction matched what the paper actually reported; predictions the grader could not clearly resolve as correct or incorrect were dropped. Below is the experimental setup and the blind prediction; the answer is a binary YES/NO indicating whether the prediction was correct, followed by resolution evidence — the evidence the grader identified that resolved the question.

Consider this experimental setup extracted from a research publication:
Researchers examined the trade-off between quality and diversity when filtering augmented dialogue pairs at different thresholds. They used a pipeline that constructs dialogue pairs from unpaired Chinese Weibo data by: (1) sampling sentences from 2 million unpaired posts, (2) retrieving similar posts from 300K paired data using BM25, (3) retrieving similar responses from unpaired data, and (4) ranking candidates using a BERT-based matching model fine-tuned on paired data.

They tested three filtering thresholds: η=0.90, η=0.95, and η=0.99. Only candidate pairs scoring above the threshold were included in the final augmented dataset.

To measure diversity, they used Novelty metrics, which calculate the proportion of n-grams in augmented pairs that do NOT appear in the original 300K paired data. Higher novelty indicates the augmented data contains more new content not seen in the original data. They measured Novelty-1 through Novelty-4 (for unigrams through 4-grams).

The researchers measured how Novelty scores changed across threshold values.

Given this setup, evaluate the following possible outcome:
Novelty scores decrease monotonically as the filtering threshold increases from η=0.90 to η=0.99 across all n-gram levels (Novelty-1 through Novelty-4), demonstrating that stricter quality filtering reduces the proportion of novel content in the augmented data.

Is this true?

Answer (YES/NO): YES